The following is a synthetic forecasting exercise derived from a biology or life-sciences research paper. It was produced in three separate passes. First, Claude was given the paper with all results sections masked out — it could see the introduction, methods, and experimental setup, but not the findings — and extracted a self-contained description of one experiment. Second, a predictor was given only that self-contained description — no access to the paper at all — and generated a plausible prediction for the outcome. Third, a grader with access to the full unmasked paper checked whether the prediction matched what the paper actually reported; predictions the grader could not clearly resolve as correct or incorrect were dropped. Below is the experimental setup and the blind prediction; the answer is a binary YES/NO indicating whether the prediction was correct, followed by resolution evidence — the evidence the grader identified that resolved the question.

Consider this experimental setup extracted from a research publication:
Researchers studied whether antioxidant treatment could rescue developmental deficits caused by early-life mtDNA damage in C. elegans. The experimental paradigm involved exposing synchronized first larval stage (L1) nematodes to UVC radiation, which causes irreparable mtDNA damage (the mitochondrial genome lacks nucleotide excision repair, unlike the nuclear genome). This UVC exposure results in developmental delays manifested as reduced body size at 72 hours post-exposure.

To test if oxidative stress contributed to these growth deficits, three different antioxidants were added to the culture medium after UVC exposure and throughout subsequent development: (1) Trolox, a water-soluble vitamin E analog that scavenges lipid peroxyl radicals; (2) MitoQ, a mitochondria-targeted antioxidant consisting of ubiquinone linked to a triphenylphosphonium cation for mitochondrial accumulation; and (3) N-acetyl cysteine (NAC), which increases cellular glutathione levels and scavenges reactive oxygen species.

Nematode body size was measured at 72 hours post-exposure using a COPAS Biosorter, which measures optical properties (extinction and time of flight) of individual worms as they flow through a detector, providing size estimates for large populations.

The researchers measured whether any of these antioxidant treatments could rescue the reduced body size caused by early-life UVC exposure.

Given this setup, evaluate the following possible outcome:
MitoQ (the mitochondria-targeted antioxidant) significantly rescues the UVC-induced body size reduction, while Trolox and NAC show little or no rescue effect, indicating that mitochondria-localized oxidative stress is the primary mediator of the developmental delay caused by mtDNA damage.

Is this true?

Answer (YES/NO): NO